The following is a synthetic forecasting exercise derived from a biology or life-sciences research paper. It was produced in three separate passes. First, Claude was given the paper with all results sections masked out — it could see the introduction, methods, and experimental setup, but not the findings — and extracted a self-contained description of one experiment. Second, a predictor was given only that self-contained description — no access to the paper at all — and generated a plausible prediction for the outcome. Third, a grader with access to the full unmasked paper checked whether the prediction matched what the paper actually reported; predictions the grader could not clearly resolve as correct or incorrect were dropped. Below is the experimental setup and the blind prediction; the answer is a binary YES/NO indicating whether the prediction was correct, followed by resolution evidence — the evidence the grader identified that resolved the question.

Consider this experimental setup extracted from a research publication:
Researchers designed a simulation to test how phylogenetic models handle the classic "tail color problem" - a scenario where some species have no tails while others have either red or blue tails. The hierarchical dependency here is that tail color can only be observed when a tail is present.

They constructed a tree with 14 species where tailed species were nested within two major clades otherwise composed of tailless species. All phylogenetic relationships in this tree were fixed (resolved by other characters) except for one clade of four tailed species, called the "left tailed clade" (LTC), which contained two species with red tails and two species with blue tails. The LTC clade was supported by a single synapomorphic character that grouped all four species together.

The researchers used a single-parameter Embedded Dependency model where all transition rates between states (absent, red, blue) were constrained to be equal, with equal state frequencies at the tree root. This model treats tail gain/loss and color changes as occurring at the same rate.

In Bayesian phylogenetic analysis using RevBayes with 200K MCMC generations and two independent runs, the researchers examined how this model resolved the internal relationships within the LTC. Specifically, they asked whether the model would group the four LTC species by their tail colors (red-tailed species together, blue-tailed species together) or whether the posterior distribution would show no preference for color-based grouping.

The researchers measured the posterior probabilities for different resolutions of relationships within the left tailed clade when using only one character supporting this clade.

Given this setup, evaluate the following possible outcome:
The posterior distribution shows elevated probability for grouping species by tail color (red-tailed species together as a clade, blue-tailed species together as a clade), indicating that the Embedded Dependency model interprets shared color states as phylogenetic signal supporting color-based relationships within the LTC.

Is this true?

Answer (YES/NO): YES